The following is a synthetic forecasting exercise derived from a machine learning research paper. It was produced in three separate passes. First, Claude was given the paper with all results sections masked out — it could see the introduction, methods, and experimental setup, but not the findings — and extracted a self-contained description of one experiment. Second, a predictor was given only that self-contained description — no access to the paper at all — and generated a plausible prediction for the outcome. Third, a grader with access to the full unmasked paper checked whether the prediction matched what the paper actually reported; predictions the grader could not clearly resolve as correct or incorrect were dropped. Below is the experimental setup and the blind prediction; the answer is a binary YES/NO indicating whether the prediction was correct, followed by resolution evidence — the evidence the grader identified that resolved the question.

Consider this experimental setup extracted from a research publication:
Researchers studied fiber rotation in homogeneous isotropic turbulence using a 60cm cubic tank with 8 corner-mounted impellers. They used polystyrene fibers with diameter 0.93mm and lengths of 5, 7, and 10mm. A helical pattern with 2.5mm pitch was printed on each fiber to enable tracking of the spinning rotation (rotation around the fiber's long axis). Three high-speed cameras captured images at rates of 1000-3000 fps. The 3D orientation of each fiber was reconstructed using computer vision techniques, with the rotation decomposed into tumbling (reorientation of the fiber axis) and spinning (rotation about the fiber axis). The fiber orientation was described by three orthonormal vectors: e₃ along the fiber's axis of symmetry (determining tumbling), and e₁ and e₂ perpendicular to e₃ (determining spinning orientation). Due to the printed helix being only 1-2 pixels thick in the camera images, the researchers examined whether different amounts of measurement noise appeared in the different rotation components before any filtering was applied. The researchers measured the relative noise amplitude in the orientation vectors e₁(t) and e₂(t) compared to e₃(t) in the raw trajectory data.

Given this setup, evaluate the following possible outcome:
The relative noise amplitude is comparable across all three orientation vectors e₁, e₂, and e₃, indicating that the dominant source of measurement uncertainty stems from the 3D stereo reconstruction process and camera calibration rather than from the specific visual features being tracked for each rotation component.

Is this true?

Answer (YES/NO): NO